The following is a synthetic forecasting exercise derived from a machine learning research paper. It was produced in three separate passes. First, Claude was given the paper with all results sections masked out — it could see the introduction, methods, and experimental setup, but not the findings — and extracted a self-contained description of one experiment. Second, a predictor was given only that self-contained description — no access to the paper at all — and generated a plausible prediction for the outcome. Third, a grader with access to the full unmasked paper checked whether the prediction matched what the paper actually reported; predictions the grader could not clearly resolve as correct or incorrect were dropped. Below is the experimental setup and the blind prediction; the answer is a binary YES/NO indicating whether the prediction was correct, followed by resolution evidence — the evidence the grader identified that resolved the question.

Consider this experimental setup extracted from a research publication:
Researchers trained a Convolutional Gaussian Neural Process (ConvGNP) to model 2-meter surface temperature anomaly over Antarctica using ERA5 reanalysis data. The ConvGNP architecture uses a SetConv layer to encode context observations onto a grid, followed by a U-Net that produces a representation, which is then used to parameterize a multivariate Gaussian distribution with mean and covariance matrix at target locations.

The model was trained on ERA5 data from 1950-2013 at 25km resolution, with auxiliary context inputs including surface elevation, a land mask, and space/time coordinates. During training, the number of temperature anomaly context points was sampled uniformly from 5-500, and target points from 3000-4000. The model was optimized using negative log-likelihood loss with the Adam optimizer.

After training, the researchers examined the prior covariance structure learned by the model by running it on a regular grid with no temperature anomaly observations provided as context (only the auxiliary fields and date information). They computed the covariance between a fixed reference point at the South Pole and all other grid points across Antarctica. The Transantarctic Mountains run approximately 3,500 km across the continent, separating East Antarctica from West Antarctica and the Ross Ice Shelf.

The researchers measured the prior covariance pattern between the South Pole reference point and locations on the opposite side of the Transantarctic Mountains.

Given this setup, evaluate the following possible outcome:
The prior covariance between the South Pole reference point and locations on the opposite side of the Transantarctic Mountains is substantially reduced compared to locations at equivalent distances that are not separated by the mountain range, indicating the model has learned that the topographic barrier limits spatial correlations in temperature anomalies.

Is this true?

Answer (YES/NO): YES